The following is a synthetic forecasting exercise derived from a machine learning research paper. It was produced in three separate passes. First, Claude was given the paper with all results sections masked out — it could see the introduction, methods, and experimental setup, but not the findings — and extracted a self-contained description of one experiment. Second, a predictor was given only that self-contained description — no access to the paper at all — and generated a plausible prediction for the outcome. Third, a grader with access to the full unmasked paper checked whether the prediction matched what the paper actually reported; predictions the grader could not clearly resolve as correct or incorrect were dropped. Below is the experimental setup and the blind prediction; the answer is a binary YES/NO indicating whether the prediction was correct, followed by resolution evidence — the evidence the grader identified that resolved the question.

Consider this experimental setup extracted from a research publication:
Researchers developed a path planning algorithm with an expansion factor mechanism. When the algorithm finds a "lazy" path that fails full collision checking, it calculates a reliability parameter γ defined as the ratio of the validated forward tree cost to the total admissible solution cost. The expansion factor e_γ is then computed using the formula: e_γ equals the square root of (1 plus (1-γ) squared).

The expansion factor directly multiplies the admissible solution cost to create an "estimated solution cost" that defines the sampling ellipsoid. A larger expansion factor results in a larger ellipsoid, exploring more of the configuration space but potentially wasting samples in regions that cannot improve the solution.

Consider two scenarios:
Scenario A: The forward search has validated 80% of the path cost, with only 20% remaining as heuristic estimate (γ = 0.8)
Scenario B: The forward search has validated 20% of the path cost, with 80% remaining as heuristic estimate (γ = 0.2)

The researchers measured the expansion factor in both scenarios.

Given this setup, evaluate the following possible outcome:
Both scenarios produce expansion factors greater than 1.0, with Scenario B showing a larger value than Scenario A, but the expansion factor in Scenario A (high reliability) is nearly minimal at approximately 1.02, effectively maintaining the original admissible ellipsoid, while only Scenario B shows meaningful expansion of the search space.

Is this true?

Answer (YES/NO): YES